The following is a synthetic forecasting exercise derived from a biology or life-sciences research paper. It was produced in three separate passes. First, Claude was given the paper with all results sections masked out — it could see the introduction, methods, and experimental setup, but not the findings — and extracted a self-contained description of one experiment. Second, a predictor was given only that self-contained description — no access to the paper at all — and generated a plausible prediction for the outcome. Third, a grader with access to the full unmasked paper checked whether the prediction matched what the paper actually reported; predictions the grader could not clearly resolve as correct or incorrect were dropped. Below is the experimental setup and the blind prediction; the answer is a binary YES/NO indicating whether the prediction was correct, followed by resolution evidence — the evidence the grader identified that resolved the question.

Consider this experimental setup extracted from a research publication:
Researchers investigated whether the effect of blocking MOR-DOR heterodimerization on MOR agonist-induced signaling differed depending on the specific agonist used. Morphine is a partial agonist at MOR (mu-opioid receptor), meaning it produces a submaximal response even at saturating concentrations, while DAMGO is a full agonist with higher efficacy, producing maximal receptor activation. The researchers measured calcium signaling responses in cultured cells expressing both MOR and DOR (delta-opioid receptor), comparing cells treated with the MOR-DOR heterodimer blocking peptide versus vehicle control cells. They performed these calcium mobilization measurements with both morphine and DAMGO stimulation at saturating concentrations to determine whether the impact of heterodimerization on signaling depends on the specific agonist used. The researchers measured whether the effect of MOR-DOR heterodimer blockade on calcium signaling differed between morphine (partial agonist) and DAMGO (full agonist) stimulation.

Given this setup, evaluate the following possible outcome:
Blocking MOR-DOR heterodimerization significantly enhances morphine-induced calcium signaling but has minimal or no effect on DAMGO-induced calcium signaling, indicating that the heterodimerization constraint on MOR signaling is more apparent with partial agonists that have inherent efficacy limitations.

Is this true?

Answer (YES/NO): NO